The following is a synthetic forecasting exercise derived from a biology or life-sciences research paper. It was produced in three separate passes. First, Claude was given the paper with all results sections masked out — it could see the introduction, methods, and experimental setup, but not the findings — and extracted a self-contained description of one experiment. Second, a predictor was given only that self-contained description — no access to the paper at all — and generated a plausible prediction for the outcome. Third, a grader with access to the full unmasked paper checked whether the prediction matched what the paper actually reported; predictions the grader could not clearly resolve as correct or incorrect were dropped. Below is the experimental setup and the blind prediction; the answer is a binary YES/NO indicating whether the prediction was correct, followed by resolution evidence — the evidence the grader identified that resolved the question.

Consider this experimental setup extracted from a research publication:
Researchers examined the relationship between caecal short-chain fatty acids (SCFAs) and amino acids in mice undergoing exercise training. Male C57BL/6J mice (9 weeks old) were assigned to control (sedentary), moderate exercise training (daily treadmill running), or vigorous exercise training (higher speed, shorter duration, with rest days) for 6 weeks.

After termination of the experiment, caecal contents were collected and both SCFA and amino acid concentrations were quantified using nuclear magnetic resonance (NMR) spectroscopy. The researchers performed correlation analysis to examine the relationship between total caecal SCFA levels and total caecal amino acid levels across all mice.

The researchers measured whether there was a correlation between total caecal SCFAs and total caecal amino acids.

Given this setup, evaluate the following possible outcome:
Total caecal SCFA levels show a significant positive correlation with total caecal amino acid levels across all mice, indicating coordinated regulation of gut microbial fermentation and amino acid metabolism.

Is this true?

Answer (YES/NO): NO